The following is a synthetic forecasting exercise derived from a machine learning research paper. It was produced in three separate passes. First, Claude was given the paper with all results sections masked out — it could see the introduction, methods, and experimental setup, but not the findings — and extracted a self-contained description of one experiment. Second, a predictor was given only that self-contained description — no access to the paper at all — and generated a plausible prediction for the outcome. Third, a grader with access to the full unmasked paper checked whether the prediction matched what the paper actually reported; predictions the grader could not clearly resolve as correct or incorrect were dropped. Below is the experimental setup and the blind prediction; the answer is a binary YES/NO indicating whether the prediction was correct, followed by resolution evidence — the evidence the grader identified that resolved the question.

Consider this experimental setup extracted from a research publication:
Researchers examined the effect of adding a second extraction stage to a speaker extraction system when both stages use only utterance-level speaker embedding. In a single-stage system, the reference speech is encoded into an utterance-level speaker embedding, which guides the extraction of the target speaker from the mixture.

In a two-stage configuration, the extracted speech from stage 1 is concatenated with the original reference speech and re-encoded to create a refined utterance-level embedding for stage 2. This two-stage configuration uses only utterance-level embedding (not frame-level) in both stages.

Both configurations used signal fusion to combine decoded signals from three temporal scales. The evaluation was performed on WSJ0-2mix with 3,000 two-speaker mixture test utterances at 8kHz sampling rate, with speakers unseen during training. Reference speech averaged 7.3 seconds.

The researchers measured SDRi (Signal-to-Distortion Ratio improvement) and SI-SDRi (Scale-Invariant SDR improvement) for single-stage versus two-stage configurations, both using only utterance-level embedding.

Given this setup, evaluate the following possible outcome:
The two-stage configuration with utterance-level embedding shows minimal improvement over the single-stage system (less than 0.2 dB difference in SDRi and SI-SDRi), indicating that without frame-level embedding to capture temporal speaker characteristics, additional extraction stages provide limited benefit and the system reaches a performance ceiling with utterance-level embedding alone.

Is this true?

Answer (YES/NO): NO